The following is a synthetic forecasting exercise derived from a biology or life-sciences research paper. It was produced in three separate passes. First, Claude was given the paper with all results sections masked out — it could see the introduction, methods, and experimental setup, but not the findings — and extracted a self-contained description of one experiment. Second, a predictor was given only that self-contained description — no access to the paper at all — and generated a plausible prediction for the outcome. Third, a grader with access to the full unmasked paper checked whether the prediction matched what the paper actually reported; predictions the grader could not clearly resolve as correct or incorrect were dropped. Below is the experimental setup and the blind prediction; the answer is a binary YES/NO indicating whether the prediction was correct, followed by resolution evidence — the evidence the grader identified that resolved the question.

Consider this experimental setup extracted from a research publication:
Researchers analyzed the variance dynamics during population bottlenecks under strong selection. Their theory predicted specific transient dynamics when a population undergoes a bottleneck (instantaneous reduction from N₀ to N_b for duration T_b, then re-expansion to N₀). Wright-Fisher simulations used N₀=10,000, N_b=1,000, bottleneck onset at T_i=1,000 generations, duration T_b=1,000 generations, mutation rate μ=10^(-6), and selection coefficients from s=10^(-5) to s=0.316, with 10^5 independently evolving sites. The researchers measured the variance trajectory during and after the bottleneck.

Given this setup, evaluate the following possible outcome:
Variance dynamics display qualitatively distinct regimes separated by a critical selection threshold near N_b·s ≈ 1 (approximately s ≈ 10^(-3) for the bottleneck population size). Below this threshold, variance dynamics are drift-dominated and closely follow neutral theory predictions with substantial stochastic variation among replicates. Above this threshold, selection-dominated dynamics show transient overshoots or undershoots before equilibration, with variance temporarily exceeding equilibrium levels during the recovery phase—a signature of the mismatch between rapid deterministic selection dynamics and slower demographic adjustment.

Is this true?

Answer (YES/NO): NO